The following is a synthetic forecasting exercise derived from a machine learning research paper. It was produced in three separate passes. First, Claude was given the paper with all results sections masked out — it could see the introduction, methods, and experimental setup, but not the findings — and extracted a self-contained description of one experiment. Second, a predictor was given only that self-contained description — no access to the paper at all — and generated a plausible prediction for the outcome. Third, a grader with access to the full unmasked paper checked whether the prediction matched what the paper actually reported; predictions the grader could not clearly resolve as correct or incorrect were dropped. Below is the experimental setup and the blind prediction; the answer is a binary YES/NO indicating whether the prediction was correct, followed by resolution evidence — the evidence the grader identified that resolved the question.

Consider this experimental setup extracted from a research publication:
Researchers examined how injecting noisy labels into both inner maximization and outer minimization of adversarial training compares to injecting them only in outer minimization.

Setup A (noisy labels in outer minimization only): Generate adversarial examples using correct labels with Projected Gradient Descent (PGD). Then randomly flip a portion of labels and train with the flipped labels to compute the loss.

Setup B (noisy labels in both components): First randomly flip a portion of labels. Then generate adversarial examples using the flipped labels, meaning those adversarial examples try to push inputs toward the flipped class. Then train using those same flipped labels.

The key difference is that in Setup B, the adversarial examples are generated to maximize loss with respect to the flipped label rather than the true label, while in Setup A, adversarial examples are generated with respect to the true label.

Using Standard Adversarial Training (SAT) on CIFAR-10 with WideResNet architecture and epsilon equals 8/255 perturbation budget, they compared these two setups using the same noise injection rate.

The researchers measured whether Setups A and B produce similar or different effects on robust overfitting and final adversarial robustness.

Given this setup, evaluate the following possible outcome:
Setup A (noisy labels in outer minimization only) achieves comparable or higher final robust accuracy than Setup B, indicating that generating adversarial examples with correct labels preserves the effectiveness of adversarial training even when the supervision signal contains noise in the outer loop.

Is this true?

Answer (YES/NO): NO